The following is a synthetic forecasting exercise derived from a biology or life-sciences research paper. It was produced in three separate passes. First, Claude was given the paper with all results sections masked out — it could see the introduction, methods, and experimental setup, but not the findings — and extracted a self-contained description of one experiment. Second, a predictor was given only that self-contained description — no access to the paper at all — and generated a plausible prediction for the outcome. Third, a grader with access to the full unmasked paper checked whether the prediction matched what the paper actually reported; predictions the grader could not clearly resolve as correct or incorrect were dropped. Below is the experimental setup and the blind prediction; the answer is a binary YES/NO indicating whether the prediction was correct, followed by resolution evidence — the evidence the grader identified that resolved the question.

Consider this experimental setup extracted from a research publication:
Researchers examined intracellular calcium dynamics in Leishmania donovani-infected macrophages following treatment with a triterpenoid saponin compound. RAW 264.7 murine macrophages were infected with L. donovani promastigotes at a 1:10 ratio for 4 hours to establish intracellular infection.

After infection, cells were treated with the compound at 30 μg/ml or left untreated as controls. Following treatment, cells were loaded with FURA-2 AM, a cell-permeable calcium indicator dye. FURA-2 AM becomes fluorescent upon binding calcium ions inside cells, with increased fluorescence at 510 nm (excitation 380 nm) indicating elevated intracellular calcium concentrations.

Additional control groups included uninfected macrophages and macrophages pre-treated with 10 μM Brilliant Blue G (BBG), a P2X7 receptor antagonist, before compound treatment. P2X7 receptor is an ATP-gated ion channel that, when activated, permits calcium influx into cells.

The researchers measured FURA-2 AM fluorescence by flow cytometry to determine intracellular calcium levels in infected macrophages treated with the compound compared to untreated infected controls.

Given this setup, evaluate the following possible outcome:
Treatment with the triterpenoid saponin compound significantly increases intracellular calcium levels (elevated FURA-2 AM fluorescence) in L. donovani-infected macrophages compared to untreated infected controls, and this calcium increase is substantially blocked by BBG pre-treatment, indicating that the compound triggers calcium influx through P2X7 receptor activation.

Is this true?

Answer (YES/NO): YES